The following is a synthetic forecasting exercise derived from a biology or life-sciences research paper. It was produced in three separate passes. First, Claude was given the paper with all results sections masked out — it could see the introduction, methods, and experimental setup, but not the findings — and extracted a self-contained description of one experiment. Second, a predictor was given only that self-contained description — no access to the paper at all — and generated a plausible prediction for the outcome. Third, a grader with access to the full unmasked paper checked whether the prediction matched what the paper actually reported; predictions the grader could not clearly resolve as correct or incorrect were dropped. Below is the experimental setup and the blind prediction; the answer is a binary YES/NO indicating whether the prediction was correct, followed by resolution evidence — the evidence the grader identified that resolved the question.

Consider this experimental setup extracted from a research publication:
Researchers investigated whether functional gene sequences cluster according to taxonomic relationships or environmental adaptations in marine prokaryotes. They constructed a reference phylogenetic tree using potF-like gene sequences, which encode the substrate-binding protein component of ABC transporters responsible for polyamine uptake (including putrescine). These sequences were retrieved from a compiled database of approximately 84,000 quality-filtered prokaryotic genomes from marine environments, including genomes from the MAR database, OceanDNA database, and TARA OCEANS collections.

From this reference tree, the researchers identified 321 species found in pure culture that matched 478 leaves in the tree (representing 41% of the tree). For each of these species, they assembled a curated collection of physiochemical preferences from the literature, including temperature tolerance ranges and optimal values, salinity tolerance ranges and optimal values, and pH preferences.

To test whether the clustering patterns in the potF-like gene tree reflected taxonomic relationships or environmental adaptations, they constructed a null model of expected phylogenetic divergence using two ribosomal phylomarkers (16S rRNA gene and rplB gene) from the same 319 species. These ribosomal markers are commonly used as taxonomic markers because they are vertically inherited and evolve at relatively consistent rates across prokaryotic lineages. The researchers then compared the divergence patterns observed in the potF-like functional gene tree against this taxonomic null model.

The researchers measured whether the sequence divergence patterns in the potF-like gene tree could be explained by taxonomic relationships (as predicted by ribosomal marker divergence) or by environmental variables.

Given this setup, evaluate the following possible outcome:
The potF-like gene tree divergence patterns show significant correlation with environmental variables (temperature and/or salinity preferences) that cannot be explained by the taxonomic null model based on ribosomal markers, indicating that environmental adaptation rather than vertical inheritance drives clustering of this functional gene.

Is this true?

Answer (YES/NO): YES